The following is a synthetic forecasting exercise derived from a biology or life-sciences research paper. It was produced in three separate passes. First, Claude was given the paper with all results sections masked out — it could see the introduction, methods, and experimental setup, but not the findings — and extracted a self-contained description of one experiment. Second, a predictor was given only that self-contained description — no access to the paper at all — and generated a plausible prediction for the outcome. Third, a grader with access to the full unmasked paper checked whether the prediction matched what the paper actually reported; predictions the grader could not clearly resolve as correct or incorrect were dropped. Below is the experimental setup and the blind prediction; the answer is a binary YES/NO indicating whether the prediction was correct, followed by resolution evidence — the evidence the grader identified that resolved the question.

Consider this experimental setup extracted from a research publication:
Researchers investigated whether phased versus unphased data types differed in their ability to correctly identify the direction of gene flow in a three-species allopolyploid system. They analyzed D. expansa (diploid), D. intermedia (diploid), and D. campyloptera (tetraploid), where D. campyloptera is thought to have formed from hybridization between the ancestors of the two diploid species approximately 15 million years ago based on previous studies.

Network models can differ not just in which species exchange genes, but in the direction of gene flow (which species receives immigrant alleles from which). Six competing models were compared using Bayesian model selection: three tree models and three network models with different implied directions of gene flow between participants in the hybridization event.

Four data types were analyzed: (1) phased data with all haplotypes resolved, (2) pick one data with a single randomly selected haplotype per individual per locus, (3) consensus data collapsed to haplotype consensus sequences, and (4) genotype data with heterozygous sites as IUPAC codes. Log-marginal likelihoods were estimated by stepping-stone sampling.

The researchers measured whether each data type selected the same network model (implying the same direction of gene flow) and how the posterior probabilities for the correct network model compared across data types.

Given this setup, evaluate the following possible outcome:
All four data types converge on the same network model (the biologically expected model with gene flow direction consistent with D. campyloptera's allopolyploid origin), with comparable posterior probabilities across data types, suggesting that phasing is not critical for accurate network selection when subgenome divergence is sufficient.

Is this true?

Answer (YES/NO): YES